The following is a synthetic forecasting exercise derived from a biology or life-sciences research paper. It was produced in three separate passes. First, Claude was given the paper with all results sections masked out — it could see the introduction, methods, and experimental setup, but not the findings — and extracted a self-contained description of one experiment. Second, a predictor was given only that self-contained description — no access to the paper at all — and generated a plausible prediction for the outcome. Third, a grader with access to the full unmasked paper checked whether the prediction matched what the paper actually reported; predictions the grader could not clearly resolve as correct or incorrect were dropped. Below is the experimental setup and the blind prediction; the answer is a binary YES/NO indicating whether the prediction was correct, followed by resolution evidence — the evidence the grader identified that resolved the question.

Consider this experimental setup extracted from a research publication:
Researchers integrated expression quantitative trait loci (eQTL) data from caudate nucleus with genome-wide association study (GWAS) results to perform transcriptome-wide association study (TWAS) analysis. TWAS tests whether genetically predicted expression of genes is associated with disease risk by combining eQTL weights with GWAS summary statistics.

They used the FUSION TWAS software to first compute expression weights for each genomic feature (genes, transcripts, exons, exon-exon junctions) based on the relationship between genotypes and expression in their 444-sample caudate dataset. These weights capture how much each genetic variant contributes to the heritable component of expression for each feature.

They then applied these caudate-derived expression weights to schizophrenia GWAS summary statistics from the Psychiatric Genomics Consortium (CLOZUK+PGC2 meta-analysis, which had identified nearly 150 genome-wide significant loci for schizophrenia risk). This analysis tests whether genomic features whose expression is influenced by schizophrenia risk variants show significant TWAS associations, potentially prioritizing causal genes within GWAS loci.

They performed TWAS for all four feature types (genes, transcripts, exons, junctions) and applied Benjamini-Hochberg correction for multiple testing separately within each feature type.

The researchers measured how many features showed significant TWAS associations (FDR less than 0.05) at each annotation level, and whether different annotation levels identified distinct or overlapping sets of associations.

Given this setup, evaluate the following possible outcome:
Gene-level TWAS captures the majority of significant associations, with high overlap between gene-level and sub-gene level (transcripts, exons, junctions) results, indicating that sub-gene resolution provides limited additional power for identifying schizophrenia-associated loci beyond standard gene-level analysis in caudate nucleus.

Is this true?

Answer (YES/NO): NO